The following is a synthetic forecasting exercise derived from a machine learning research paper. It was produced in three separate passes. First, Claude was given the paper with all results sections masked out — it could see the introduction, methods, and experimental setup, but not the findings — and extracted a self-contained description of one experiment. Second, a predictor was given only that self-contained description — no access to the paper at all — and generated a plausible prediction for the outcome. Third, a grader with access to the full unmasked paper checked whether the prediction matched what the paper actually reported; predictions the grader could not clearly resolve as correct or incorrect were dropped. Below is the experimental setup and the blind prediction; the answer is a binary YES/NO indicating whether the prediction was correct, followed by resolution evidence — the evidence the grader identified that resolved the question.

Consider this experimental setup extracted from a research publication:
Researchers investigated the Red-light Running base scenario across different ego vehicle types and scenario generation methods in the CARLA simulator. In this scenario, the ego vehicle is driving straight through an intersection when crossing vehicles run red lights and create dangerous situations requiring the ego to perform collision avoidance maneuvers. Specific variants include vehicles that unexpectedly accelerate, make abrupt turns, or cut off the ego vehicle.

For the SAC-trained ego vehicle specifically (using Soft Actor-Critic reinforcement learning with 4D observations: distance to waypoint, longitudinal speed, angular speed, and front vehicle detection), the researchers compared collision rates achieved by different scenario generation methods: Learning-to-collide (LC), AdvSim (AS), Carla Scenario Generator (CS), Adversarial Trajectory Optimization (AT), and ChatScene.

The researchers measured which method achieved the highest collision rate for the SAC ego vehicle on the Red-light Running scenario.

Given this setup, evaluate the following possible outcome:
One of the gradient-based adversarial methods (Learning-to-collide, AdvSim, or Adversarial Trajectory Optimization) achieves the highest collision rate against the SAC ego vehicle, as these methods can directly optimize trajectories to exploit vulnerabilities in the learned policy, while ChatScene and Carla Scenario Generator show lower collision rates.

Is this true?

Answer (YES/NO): YES